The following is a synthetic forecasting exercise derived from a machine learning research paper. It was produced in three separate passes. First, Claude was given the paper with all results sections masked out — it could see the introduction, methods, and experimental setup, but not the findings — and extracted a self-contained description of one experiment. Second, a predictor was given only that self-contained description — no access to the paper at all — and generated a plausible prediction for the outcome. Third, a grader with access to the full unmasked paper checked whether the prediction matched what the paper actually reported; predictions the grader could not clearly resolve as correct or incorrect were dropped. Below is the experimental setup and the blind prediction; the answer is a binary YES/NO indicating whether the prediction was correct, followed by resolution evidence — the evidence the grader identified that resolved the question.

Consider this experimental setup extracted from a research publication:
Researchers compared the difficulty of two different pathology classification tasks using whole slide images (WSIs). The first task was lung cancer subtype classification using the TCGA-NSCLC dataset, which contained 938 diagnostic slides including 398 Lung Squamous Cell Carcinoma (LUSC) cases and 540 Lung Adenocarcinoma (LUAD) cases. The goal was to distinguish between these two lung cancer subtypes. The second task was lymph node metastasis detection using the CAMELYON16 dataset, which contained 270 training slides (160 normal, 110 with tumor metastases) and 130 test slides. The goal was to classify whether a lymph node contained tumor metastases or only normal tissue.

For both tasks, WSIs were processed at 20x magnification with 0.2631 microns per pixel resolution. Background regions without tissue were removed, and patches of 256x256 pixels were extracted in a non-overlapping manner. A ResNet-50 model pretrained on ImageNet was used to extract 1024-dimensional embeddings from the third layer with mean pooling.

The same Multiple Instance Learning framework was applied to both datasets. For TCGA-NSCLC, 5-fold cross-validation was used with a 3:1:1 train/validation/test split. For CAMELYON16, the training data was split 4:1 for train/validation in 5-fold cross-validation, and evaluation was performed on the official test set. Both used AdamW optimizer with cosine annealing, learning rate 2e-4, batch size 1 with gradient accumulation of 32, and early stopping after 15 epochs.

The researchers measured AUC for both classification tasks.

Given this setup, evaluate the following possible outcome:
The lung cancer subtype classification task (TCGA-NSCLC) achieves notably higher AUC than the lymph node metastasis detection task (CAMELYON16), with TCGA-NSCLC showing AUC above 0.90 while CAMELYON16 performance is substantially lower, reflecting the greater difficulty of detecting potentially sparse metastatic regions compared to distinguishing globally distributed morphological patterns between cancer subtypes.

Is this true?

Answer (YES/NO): YES